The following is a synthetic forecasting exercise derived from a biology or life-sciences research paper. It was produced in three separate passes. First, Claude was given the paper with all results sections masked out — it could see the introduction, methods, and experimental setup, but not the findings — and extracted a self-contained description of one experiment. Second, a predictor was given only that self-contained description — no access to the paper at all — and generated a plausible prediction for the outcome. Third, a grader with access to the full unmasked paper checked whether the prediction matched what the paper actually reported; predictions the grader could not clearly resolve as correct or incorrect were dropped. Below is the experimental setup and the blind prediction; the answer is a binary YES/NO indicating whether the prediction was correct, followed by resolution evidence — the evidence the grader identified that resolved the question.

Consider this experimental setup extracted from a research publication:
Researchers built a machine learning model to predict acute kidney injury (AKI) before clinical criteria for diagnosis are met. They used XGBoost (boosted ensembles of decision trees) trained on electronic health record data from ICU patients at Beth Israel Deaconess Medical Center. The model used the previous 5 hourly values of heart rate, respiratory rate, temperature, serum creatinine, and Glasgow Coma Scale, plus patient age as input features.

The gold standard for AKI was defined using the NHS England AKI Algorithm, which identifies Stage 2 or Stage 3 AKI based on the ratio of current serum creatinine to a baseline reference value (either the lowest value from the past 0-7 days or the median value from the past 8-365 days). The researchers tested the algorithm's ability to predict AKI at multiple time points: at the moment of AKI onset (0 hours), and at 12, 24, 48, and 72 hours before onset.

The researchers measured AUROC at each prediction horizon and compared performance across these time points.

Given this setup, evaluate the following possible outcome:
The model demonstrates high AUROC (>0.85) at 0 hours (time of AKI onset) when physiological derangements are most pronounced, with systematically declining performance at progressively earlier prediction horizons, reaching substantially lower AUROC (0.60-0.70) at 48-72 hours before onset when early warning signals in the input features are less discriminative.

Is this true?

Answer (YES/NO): NO